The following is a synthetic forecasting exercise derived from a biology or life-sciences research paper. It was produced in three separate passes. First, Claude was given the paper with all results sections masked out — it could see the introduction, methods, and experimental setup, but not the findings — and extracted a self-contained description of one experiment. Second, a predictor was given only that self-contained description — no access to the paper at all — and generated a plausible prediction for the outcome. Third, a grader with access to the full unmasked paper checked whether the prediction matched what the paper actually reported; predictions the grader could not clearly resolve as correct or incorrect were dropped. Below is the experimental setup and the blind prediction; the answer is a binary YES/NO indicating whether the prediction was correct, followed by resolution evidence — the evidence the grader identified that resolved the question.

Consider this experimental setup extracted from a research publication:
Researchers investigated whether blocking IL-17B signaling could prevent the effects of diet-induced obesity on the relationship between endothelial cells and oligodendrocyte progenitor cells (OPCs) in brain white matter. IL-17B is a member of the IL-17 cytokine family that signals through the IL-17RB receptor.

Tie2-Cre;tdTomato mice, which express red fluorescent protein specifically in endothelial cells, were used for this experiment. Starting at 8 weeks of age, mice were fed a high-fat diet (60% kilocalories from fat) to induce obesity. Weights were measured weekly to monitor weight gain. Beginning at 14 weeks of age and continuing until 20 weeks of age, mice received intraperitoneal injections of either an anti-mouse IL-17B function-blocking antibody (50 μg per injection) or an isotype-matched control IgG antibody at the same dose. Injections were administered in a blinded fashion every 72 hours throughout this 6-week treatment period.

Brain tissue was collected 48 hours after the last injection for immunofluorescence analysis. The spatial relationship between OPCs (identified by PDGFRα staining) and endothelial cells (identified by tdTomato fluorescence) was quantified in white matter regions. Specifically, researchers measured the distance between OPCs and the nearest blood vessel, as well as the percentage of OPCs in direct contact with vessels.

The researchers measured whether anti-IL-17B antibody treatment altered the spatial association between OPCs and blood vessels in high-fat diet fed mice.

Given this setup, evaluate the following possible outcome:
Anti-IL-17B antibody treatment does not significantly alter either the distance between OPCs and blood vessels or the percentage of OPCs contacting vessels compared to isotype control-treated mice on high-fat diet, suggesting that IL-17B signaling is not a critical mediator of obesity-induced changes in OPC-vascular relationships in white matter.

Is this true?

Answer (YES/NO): NO